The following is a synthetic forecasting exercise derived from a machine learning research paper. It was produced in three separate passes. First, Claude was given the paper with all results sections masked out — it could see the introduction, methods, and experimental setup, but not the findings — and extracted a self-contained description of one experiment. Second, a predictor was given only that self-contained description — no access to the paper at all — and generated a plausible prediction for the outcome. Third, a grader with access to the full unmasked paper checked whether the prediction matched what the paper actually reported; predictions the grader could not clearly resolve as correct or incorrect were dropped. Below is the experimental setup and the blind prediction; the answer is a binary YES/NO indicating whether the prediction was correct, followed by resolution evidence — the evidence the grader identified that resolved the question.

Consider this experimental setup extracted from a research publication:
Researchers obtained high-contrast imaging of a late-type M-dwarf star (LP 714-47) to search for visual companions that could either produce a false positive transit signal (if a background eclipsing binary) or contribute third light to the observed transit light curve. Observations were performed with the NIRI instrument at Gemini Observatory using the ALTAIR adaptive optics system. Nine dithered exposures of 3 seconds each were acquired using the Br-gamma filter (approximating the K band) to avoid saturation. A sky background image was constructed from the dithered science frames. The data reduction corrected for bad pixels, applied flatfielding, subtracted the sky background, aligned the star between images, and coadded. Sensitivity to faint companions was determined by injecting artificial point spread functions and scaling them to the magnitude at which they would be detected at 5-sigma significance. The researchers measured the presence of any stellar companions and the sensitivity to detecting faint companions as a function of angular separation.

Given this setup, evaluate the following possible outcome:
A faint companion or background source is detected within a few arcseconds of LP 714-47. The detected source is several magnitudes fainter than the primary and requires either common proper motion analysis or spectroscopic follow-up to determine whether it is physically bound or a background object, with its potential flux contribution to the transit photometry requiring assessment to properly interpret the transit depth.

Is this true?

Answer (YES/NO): NO